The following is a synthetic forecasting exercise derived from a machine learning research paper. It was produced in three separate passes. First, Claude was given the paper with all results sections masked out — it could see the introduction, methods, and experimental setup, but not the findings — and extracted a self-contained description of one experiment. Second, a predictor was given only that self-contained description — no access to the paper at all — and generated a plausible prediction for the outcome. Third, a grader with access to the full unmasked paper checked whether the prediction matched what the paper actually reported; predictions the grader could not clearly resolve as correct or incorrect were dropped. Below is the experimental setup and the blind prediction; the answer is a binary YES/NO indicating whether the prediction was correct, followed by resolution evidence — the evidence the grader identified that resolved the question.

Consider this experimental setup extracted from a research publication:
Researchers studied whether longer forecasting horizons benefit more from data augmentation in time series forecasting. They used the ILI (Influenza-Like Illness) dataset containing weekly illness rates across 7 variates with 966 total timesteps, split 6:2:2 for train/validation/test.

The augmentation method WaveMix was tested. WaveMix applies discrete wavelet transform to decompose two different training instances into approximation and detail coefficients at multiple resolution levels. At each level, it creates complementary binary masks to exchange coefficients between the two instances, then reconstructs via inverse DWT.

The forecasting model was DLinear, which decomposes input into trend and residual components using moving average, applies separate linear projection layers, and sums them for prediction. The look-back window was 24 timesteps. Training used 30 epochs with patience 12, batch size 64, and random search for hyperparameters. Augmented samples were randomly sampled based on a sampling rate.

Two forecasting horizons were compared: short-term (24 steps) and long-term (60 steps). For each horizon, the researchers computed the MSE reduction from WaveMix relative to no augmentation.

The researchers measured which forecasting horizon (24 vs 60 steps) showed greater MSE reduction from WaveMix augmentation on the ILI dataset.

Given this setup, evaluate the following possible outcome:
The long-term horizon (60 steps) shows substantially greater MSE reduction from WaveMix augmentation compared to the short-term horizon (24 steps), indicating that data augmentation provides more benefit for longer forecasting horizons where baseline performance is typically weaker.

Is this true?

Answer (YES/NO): YES